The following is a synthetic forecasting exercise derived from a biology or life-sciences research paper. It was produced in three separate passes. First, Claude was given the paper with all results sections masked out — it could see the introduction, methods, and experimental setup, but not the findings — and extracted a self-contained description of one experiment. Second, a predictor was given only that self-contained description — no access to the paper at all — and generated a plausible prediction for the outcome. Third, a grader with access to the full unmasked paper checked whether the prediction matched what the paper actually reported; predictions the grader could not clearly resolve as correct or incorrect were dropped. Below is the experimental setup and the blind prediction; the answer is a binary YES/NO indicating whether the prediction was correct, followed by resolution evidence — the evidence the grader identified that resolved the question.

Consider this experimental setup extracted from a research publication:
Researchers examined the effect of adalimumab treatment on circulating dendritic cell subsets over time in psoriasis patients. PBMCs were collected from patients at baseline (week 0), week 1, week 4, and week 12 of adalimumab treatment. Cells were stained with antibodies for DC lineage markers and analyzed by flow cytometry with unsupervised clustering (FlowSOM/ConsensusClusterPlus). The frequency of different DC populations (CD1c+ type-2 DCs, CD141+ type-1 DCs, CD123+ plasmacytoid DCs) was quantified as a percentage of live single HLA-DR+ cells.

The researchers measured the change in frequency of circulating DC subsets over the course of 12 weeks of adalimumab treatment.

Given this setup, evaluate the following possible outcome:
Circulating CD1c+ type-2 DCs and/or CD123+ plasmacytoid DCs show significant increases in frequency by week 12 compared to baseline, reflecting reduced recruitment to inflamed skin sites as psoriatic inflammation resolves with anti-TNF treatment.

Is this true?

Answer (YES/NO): NO